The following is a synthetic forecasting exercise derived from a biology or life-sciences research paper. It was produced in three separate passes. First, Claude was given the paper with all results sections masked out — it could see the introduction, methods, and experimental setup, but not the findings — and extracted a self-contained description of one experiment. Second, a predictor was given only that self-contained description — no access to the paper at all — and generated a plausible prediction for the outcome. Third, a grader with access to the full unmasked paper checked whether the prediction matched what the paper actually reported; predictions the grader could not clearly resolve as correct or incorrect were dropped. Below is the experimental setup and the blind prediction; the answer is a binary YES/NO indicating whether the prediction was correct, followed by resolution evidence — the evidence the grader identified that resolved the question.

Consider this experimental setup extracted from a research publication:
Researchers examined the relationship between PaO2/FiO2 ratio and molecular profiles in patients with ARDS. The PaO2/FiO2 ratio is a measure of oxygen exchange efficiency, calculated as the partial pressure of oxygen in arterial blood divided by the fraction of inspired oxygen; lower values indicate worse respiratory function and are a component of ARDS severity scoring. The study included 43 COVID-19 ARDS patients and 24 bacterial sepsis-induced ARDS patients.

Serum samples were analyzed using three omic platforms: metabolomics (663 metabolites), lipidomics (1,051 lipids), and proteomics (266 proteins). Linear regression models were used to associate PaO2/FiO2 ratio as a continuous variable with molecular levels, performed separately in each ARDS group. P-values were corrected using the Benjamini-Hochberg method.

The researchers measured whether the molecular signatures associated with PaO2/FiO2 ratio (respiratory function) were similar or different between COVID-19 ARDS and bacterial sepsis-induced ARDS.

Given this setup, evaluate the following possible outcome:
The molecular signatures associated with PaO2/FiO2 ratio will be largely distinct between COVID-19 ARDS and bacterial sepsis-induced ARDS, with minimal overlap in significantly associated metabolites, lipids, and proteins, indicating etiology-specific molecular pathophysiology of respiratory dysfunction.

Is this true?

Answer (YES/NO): NO